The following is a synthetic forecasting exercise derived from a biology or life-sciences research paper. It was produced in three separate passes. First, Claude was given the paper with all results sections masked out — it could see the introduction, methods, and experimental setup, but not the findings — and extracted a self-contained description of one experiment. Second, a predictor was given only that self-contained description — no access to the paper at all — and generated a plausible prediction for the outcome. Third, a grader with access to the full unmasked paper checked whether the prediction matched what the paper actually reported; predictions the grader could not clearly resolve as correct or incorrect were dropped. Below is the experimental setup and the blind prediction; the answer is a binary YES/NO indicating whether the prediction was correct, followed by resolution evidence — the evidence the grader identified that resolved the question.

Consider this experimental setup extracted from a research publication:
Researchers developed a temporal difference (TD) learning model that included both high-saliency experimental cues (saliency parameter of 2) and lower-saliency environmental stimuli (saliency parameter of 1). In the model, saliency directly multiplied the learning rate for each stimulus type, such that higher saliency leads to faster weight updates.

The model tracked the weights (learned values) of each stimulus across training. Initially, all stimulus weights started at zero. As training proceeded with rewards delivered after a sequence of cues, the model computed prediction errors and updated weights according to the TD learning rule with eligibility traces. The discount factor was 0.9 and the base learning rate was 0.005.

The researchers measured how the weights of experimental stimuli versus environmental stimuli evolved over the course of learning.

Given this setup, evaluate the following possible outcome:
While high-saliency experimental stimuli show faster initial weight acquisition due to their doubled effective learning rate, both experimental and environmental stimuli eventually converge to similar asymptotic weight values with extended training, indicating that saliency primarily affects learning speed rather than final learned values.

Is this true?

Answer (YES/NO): NO